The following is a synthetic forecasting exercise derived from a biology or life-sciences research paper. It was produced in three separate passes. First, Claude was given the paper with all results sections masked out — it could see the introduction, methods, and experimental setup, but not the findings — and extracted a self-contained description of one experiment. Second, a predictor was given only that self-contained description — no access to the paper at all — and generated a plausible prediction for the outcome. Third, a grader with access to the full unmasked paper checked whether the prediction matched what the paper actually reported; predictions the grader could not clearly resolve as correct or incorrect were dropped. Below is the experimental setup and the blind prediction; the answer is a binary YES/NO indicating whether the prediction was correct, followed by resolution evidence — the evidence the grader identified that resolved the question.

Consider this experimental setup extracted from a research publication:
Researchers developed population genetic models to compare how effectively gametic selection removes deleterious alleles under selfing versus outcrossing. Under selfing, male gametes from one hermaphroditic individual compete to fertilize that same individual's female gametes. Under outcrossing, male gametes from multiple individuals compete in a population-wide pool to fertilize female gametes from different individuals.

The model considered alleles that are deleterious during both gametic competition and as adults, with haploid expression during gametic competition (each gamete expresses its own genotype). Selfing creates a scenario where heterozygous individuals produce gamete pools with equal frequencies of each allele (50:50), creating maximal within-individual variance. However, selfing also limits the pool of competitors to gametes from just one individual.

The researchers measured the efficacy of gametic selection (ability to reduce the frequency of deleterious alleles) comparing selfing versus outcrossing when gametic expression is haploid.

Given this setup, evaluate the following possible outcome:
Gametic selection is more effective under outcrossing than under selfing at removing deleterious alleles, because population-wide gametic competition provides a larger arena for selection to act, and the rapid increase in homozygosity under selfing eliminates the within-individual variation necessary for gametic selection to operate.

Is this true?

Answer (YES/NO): YES